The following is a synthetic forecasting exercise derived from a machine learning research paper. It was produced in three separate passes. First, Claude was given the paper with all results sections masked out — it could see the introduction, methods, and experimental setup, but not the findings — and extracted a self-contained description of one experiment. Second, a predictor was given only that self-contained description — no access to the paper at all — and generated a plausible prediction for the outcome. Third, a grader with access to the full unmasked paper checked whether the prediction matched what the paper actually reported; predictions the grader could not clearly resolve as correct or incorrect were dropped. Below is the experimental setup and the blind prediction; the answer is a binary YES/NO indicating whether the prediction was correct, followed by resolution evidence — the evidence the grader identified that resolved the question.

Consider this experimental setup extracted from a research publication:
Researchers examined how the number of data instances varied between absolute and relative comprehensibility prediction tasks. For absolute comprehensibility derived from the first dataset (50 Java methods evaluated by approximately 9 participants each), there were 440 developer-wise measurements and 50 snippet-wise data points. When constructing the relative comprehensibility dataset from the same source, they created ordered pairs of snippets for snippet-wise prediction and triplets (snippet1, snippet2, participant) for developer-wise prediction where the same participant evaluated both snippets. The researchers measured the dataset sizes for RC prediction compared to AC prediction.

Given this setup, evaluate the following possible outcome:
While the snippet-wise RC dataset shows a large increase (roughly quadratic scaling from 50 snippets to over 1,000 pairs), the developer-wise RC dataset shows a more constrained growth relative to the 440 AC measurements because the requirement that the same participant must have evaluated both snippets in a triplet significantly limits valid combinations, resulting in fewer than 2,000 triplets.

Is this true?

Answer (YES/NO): NO